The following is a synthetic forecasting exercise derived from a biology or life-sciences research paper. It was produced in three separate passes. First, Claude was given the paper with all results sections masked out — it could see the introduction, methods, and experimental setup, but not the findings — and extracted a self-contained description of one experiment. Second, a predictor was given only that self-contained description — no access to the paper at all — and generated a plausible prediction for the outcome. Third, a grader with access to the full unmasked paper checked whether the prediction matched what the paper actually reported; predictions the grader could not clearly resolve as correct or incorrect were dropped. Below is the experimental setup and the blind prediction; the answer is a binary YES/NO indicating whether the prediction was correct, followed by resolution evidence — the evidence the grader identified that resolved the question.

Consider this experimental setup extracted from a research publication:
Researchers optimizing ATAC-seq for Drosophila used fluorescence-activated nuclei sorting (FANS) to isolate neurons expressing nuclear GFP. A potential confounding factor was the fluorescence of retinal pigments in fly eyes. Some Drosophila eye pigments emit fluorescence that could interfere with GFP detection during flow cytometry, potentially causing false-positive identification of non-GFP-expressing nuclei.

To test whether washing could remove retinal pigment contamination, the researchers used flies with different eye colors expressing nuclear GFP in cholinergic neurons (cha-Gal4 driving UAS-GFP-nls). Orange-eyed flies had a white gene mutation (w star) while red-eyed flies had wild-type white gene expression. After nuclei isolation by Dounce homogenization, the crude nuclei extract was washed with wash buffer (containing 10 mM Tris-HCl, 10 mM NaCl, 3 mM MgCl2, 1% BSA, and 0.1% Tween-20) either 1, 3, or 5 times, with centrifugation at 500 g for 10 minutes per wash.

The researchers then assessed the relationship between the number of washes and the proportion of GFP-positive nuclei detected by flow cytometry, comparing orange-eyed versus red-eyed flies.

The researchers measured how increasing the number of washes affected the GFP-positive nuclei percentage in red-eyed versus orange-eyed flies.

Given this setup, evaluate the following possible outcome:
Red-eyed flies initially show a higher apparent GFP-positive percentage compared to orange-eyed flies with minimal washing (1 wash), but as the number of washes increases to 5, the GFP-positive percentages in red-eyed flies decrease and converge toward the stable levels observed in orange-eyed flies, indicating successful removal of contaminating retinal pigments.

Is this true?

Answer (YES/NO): NO